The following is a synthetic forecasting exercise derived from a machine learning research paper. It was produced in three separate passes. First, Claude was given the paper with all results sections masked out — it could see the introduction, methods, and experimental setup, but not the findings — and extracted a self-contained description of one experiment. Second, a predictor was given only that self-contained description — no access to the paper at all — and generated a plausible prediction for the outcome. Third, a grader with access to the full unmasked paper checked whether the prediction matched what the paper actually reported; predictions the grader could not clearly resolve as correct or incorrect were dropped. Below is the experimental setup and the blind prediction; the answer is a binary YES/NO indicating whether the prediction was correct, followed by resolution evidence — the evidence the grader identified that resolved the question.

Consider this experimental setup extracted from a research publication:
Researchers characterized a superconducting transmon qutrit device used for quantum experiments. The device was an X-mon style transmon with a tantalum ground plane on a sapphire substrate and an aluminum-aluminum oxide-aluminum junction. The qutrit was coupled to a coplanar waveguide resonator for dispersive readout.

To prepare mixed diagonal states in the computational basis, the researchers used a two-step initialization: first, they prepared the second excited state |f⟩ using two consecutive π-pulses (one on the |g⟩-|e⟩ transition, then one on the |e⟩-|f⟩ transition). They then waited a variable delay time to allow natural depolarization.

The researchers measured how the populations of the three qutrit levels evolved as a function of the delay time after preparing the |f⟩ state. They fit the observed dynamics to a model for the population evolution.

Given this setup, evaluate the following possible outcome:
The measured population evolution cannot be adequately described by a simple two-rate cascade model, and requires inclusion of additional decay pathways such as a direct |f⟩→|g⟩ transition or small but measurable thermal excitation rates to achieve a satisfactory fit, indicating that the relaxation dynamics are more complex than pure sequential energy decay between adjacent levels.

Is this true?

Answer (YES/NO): NO